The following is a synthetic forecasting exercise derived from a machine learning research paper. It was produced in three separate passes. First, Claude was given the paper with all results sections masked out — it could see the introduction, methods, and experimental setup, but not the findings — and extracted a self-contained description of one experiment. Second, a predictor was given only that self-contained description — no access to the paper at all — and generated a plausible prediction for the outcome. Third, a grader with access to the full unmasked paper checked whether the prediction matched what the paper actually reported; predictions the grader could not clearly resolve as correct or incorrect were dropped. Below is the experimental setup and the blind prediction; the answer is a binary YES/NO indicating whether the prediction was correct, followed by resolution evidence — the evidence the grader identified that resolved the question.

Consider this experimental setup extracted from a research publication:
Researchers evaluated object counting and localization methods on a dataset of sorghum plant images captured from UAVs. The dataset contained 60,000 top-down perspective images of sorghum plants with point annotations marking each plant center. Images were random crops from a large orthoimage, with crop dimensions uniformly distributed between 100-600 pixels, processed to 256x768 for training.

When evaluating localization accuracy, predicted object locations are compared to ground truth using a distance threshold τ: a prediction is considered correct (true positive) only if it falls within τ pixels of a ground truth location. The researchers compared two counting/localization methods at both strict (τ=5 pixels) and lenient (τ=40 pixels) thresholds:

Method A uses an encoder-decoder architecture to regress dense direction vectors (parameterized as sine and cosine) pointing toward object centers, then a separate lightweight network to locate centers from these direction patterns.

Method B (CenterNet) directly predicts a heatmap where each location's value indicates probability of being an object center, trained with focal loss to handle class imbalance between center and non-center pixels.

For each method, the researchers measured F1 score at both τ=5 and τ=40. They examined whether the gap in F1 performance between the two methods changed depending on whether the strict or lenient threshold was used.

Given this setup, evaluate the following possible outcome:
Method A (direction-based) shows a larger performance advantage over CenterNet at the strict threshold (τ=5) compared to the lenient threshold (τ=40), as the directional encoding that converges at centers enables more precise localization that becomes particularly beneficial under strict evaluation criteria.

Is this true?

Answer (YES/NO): NO